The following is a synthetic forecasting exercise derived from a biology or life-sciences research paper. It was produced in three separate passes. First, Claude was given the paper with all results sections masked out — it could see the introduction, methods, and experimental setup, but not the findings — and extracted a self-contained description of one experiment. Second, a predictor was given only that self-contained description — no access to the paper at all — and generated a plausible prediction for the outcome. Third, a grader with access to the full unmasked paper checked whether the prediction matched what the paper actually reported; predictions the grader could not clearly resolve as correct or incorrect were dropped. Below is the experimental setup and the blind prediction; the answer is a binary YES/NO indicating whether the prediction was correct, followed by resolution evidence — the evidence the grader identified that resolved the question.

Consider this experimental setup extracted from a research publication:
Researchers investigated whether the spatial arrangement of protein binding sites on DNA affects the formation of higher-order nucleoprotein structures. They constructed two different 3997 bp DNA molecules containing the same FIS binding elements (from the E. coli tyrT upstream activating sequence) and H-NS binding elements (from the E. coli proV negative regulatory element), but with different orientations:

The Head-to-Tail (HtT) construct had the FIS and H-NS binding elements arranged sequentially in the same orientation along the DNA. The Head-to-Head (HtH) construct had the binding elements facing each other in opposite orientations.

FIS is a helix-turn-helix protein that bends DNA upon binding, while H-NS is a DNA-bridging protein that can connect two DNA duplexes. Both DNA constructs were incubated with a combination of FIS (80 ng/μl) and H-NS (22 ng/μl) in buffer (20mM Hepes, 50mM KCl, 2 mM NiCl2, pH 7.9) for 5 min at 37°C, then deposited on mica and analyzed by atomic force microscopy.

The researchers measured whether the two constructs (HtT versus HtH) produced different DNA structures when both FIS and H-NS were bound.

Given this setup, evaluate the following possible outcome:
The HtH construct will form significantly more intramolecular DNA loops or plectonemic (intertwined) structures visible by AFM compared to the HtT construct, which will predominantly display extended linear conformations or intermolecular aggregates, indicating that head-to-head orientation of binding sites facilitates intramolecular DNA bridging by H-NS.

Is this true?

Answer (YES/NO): NO